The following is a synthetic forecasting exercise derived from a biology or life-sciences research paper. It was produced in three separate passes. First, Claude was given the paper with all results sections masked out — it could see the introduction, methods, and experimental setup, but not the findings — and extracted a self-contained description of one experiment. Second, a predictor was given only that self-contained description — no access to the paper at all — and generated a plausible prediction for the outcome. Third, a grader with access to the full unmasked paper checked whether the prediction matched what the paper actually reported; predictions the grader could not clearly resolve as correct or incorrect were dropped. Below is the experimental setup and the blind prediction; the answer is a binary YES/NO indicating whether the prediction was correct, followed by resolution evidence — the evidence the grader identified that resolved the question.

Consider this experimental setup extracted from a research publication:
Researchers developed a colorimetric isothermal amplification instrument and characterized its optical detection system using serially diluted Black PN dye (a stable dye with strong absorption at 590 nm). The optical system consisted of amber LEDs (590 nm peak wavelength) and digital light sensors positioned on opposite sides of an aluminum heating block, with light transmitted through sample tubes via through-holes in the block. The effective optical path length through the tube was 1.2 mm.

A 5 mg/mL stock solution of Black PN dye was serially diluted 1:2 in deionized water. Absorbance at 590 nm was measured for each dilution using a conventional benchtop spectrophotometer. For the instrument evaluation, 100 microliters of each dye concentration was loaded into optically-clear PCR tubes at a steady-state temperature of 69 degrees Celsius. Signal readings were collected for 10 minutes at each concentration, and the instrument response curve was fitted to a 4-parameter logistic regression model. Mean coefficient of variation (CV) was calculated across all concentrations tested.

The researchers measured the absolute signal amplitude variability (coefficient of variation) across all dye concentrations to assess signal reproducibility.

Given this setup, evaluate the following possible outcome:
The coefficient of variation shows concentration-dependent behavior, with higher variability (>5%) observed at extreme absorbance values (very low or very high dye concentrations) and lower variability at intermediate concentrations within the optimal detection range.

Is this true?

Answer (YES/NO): NO